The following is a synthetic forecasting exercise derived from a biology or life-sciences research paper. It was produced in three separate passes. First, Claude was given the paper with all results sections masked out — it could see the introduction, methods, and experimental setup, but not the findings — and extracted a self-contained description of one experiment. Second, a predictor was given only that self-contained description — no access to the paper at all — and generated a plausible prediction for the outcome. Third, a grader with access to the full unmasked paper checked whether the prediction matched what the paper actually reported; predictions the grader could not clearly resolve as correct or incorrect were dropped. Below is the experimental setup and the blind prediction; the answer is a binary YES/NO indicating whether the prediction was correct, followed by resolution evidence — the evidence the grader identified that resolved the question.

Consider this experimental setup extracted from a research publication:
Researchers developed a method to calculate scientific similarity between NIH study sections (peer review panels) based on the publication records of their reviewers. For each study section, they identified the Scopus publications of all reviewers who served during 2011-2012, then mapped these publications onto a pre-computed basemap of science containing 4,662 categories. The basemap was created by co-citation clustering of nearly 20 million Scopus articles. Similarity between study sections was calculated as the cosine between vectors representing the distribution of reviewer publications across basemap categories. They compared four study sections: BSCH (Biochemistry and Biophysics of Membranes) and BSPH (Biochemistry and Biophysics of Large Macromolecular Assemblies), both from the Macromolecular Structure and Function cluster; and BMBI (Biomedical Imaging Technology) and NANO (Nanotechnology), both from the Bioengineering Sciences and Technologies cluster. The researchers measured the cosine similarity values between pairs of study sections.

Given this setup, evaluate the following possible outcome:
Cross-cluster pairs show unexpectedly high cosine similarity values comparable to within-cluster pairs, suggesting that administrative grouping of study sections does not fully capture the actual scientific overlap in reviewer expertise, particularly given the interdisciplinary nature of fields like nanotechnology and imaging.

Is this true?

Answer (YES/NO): NO